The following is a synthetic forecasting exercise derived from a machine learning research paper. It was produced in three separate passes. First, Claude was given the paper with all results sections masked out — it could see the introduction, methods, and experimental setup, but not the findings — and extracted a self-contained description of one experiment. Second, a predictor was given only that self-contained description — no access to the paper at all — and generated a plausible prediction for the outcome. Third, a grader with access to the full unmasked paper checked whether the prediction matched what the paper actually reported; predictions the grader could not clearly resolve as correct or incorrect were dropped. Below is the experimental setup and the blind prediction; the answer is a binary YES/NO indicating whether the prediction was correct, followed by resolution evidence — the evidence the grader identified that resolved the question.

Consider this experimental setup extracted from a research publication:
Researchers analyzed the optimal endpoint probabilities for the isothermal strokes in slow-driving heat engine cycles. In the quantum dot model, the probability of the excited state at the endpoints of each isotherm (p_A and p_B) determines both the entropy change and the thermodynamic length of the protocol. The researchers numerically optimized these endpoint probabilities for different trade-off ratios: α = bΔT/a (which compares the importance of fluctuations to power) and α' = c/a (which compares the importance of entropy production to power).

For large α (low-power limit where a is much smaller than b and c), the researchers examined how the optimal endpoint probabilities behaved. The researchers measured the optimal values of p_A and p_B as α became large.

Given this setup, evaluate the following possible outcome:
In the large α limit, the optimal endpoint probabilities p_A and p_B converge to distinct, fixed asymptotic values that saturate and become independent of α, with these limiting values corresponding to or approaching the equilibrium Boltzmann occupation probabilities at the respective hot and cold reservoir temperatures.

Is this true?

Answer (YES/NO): NO